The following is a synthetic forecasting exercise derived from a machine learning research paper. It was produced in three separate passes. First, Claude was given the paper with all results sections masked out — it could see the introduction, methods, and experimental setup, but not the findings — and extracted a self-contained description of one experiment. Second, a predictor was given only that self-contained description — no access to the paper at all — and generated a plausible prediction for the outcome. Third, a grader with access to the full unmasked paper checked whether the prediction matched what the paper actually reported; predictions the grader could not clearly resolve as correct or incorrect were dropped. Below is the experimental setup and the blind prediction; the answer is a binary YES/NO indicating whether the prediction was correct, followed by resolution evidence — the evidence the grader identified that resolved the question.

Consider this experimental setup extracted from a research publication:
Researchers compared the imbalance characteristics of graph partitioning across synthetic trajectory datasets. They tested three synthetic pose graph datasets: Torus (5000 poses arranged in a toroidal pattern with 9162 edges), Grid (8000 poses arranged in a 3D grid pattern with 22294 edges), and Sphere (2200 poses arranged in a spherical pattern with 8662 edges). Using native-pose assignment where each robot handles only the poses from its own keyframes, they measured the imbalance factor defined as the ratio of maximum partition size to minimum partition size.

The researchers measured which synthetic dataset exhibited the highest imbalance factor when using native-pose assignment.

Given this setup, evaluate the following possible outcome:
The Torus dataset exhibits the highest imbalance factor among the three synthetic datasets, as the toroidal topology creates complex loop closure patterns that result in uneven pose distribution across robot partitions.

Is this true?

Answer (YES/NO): YES